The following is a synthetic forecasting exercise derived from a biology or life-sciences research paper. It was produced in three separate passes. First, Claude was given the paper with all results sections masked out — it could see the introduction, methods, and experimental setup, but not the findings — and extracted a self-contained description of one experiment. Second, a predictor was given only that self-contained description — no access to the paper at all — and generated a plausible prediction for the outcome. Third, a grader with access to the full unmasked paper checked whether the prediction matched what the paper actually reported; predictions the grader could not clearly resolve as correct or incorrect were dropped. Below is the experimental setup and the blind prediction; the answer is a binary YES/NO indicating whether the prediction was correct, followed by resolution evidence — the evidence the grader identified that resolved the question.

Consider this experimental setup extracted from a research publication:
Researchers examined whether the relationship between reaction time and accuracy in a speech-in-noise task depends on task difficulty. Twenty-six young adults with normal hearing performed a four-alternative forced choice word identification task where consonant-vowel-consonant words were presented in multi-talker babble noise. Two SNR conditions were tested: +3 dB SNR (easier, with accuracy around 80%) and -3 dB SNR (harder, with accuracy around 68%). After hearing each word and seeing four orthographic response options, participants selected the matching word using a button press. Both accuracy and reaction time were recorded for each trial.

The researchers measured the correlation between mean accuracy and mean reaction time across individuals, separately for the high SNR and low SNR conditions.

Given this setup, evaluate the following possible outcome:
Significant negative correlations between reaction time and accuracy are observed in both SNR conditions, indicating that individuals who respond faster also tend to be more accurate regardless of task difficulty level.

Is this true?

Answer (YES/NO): NO